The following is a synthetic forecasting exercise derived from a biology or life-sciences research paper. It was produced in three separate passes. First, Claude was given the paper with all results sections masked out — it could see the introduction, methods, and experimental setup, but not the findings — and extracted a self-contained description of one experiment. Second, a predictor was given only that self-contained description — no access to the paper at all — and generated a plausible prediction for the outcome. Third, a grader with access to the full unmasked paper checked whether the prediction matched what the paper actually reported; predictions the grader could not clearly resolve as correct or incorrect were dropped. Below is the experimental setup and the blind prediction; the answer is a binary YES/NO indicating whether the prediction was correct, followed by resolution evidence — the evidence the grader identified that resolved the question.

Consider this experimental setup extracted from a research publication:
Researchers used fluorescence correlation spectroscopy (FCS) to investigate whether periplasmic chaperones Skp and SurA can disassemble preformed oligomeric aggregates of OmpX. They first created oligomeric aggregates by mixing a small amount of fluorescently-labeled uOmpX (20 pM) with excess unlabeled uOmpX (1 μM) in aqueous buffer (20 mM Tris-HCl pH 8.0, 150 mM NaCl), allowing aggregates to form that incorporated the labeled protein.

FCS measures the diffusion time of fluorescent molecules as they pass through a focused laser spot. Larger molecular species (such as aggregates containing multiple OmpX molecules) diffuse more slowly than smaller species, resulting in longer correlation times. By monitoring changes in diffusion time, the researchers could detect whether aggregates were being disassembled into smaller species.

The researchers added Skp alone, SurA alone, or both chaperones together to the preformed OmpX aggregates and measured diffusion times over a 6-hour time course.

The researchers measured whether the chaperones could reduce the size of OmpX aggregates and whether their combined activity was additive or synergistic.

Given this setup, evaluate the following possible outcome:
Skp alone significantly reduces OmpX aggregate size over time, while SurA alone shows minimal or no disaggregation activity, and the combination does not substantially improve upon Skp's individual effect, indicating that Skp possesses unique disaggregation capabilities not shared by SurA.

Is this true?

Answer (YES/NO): NO